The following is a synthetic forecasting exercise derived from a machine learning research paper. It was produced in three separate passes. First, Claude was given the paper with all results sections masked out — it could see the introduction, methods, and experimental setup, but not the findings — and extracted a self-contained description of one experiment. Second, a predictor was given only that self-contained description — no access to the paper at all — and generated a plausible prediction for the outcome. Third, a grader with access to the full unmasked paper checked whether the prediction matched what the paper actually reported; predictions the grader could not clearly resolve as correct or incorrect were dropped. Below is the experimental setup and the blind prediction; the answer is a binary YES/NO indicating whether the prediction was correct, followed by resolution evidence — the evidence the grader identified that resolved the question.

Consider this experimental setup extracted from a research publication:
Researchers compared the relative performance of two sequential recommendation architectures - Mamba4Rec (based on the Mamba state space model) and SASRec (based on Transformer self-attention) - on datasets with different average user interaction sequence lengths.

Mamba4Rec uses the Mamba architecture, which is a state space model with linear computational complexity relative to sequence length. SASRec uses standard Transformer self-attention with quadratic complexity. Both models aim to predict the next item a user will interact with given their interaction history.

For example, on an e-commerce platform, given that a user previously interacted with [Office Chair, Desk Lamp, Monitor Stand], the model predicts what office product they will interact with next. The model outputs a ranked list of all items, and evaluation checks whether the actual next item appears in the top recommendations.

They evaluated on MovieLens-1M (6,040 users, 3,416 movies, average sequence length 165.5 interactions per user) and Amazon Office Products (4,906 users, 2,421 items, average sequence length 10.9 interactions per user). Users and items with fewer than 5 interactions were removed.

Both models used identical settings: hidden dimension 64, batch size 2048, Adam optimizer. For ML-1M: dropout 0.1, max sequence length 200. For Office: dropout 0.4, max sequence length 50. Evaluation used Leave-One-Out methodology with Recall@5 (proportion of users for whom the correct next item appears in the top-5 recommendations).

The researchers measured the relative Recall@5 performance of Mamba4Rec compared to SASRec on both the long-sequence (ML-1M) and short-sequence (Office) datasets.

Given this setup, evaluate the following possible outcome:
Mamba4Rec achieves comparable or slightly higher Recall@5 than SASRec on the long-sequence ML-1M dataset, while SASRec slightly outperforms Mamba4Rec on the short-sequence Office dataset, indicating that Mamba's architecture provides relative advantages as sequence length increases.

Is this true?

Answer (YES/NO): YES